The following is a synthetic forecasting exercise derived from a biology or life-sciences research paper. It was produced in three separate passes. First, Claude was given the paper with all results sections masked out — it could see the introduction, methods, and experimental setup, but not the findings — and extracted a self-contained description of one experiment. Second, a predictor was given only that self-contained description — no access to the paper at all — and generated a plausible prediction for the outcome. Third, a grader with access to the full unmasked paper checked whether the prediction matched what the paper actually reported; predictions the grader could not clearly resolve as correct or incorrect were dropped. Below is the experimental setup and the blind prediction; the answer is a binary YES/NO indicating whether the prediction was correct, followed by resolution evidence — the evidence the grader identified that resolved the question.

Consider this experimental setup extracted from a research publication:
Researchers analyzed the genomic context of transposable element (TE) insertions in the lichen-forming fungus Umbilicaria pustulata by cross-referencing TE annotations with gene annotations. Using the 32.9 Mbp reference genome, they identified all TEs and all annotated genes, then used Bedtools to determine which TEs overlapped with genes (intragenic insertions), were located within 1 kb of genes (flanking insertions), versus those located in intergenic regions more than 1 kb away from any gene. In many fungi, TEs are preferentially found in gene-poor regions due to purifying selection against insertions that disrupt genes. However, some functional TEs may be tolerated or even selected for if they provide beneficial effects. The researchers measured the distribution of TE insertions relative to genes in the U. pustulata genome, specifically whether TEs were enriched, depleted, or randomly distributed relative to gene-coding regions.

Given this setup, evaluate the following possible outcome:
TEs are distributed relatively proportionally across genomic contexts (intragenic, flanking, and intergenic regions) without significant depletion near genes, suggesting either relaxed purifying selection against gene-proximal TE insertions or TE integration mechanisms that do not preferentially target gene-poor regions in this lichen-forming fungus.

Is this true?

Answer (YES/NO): NO